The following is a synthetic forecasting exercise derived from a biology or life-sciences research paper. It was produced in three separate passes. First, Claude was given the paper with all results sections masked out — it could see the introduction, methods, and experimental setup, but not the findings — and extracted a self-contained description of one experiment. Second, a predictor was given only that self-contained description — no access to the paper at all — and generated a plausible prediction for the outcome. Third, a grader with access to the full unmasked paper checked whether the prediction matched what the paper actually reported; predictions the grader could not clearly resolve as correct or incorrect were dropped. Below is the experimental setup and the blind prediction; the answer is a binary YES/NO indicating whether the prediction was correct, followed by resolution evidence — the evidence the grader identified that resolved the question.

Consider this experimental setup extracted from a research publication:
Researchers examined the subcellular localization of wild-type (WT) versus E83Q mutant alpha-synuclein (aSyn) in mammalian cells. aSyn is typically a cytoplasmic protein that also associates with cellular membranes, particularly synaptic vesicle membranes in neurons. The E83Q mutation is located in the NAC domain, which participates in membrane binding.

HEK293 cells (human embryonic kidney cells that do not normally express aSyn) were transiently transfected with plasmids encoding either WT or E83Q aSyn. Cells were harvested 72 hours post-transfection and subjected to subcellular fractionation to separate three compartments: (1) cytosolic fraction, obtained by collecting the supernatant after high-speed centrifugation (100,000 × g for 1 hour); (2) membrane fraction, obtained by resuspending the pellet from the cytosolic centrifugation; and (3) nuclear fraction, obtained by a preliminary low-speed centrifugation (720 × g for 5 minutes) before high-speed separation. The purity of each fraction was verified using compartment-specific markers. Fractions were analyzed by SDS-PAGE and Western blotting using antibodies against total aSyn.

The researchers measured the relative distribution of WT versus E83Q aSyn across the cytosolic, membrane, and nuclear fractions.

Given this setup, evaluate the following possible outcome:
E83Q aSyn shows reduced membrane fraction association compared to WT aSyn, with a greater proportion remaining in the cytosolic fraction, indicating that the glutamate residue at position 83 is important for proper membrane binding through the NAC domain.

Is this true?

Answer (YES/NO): NO